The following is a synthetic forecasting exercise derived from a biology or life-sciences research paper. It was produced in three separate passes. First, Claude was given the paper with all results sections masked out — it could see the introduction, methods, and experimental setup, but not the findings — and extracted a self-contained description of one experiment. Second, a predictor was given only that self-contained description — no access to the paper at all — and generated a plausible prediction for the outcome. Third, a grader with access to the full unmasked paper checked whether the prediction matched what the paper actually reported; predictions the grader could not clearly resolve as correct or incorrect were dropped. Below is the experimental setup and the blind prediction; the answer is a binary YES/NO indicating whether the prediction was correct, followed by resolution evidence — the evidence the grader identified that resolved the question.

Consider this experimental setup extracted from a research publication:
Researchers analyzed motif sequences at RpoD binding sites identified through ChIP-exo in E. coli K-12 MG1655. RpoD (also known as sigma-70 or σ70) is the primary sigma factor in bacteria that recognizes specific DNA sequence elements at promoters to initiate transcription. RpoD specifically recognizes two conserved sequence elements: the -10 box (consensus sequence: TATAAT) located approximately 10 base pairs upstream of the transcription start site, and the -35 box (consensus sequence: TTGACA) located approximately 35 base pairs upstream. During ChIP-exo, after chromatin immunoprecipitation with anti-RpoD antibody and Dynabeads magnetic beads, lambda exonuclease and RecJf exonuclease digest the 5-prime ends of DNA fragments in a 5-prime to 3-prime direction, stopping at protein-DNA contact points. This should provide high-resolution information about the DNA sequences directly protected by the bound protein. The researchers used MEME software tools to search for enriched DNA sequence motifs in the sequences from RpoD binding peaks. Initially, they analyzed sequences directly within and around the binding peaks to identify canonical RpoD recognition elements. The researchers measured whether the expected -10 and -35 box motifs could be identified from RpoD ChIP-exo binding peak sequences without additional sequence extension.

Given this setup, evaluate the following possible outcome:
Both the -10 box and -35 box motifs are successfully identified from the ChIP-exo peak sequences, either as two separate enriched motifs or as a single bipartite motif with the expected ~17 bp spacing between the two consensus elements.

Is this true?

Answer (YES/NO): NO